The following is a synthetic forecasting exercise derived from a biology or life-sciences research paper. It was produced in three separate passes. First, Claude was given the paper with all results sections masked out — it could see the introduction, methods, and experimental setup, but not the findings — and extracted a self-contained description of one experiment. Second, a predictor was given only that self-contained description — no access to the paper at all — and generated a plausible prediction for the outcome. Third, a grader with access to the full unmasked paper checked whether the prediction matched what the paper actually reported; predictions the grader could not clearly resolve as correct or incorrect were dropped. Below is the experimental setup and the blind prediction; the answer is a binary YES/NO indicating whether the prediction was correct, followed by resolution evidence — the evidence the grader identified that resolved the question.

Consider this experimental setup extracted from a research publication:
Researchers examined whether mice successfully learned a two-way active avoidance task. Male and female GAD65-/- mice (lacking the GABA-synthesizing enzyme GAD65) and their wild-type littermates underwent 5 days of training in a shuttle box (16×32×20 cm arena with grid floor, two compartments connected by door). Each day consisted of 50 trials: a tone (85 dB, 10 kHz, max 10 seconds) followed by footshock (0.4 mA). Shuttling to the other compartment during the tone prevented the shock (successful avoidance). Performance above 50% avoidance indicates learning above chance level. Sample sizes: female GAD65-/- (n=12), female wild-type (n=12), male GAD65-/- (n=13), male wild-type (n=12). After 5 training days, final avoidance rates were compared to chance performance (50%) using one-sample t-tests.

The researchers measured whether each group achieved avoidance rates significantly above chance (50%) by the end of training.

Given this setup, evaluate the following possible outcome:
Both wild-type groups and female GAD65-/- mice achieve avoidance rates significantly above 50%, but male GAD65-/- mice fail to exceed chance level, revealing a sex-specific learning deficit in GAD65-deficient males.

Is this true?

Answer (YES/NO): YES